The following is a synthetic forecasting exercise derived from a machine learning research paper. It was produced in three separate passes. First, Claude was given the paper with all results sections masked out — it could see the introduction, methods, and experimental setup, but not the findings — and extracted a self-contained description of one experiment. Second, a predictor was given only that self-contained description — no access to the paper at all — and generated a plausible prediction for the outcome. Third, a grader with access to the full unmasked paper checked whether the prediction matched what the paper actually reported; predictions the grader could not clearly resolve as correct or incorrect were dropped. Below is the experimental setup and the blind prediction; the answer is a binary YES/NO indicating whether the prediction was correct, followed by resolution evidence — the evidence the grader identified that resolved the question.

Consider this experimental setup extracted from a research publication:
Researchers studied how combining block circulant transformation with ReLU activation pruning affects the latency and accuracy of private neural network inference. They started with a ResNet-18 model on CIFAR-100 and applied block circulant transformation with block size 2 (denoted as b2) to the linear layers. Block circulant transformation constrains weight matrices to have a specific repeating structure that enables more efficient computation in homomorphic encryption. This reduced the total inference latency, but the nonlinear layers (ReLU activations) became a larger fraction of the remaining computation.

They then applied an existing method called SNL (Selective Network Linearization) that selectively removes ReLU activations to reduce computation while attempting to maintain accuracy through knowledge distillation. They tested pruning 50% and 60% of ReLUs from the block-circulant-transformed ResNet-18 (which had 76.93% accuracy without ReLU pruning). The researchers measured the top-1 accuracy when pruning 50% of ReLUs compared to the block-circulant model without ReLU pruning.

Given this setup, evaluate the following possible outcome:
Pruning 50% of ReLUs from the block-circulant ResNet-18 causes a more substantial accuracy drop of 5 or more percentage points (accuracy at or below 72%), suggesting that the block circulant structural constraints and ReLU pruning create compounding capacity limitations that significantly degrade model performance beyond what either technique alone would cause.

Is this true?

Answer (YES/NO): NO